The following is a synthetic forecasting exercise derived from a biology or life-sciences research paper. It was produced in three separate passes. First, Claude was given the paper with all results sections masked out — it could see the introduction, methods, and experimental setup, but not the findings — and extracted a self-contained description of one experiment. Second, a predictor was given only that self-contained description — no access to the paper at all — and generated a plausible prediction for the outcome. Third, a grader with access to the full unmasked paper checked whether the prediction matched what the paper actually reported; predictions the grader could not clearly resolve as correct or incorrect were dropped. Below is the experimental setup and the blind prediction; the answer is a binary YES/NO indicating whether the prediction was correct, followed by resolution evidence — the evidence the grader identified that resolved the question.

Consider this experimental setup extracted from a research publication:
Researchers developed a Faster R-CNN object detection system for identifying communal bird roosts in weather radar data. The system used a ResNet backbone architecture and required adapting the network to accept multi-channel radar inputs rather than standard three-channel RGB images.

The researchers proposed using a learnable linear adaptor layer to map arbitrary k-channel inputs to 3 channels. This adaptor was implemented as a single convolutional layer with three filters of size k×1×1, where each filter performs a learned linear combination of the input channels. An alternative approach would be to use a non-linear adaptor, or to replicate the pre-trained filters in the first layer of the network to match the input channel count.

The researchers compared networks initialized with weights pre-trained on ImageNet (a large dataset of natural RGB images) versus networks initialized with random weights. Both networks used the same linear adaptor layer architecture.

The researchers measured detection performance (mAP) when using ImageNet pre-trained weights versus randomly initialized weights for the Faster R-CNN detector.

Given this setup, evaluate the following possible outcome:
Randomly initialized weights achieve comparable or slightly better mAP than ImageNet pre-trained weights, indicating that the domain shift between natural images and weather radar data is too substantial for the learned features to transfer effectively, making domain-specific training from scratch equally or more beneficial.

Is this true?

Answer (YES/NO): NO